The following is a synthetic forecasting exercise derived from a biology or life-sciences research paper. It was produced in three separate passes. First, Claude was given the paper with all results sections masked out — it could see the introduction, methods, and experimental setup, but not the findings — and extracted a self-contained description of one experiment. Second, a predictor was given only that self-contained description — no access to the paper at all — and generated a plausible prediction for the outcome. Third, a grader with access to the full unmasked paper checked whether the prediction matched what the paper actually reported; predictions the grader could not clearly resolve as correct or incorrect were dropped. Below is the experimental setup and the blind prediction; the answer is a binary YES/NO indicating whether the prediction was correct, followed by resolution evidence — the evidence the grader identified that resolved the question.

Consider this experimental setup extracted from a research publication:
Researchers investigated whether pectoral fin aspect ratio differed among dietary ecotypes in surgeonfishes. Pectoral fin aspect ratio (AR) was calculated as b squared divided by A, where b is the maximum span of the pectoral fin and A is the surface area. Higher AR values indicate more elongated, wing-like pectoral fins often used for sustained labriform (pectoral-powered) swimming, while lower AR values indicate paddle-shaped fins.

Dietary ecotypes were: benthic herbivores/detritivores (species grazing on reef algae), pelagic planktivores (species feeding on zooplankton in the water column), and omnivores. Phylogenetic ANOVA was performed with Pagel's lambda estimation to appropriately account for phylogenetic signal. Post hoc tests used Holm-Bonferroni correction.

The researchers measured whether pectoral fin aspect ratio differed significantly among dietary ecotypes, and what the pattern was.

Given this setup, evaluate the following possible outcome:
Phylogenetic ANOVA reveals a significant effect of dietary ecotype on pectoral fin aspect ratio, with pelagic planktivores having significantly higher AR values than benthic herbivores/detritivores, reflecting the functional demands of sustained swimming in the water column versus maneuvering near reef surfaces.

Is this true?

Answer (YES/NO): NO